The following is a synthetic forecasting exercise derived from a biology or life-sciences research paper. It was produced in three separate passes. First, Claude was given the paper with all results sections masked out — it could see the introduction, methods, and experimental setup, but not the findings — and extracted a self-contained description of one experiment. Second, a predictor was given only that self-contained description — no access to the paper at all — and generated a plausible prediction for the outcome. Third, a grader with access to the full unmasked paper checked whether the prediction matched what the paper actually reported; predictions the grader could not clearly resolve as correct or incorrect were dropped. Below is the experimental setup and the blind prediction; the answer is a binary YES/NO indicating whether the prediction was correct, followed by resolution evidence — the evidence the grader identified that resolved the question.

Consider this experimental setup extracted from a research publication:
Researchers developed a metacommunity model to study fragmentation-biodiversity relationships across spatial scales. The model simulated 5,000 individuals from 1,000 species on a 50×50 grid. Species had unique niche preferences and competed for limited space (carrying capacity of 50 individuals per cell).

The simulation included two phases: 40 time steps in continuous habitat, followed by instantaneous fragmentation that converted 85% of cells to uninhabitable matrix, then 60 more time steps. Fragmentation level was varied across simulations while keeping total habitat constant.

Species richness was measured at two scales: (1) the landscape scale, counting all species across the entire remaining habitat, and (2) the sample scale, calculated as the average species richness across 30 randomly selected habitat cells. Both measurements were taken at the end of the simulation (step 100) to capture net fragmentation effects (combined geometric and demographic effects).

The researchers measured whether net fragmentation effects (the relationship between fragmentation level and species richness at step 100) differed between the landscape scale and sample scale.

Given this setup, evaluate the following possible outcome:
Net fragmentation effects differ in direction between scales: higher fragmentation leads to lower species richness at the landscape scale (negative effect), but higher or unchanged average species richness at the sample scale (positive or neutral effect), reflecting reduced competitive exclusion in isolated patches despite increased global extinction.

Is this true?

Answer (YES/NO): NO